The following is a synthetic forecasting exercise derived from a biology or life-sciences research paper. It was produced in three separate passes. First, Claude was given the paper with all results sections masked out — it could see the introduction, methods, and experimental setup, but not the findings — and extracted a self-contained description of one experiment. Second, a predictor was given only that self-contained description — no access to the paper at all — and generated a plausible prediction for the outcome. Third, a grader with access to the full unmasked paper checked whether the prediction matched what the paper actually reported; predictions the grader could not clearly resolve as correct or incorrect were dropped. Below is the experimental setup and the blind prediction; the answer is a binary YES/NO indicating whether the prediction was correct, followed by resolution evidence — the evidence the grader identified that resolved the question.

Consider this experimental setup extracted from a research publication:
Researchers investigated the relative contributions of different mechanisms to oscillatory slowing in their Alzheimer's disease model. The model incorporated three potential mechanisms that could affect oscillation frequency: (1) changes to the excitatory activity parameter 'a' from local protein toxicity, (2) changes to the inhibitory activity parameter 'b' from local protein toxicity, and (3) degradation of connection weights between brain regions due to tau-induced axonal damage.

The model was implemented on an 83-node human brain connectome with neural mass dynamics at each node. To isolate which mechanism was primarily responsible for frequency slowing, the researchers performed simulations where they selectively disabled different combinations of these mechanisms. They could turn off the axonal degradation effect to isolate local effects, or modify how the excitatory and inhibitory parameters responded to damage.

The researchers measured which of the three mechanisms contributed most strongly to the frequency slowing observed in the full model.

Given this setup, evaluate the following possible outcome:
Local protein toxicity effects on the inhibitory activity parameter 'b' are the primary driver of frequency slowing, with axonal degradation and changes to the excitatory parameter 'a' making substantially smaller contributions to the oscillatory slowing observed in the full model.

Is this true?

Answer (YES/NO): NO